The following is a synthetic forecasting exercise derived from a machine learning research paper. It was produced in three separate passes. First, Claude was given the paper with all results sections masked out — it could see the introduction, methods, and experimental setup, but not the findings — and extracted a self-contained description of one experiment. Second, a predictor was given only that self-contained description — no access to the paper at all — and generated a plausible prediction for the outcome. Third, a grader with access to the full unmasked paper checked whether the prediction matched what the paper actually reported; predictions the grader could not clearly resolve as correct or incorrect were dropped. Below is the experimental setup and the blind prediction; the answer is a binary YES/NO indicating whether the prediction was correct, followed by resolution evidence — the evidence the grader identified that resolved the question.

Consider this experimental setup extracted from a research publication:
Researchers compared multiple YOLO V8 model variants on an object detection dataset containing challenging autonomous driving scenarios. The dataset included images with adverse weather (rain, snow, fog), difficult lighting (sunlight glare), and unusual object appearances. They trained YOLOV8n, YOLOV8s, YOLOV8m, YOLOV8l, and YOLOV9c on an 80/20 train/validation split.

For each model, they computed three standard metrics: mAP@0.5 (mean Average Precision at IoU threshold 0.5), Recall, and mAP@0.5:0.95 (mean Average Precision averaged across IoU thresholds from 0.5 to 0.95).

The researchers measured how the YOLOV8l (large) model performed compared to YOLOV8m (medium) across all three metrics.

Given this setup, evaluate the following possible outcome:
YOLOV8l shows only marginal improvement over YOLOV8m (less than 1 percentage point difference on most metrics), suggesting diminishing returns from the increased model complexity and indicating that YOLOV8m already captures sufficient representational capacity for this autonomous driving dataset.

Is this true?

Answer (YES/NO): NO